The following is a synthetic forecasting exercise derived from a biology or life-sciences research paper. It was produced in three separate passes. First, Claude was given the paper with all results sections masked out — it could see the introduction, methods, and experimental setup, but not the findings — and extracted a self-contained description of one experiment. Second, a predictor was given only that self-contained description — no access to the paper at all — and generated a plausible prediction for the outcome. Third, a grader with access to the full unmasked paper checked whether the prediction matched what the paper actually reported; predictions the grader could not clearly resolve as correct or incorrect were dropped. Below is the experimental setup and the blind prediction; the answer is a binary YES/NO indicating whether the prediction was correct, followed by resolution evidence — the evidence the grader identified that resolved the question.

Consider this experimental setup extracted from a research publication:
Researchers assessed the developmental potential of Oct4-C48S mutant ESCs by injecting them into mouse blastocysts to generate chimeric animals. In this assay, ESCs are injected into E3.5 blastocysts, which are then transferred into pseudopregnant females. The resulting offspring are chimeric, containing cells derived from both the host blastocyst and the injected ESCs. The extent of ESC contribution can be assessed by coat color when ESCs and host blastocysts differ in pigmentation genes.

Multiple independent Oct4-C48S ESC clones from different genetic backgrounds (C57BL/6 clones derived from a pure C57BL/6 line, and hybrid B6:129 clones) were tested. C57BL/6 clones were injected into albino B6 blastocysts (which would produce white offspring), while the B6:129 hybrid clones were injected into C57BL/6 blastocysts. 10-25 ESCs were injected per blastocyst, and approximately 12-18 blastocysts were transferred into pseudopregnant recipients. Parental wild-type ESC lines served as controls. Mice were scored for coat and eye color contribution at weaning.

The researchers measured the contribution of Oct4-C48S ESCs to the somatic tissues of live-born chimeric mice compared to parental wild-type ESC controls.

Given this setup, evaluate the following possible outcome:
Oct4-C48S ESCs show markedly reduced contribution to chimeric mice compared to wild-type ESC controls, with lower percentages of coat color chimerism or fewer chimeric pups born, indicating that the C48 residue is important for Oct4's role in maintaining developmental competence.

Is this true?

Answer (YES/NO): YES